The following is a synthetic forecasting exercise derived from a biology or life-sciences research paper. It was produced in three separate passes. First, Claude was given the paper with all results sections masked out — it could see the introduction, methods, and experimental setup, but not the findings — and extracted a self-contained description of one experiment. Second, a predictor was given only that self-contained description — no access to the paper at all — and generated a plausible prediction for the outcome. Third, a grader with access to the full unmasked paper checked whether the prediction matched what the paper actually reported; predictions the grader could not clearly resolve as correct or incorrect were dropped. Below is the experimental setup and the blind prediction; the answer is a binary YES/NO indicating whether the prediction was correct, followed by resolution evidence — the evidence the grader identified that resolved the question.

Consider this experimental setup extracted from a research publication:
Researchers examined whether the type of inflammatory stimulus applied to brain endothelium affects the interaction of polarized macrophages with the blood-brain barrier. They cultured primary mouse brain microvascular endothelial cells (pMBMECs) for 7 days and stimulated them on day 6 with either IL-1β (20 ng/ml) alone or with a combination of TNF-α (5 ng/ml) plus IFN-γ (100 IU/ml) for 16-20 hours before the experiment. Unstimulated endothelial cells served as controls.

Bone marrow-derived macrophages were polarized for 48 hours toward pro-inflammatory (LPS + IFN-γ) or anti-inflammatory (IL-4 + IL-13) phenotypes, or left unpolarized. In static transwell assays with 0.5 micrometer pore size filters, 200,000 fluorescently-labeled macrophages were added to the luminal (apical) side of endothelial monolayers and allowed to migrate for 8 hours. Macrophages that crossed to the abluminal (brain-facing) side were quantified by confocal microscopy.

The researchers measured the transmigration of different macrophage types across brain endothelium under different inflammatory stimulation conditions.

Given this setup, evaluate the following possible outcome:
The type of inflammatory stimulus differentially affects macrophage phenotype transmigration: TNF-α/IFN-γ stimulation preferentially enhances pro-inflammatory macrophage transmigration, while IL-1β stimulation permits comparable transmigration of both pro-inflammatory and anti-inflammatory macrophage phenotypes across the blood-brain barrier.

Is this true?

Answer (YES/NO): NO